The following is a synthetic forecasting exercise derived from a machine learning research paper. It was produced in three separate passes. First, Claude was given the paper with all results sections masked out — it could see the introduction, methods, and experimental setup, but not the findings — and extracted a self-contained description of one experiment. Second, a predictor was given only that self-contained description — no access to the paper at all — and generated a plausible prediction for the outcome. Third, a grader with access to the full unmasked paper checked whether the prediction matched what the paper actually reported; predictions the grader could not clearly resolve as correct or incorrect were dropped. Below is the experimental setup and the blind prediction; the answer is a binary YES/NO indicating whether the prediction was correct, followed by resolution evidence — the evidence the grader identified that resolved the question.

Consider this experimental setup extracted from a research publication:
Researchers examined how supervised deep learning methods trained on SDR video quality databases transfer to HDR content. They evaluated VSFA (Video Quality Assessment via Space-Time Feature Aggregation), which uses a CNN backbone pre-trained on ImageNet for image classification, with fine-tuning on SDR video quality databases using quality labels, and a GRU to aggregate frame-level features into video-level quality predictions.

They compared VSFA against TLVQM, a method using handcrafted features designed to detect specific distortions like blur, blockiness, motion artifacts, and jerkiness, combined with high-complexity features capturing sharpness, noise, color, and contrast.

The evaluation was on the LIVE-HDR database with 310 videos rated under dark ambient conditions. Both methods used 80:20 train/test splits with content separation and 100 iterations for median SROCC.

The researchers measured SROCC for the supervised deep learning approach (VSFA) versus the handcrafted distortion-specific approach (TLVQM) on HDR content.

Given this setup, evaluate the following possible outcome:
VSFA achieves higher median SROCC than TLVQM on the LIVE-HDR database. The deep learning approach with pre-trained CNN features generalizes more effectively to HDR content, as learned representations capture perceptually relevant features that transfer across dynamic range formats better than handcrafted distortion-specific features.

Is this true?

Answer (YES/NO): YES